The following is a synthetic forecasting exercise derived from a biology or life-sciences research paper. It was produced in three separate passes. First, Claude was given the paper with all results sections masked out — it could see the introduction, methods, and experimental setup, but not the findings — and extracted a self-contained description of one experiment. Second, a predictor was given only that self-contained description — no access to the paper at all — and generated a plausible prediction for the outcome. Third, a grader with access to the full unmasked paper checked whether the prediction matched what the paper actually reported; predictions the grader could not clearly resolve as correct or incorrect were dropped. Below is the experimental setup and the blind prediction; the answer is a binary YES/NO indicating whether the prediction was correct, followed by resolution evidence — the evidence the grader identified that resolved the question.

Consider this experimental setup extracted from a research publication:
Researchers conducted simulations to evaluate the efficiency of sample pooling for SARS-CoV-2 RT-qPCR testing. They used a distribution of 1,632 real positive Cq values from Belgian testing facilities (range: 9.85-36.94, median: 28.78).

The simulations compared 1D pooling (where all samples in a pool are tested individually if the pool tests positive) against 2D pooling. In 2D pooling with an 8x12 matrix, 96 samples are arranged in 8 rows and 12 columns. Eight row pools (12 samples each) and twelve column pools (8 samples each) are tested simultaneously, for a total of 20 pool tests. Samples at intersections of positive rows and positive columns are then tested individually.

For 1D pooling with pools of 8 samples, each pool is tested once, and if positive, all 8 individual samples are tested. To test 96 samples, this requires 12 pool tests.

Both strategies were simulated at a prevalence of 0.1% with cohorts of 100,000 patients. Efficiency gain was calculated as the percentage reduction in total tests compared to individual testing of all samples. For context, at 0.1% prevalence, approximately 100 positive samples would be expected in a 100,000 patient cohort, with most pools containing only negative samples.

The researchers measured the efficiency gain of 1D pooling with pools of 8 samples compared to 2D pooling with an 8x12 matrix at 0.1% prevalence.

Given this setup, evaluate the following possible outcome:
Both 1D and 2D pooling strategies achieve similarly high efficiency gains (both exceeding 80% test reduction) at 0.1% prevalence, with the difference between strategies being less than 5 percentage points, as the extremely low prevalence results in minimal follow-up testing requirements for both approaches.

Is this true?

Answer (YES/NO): NO